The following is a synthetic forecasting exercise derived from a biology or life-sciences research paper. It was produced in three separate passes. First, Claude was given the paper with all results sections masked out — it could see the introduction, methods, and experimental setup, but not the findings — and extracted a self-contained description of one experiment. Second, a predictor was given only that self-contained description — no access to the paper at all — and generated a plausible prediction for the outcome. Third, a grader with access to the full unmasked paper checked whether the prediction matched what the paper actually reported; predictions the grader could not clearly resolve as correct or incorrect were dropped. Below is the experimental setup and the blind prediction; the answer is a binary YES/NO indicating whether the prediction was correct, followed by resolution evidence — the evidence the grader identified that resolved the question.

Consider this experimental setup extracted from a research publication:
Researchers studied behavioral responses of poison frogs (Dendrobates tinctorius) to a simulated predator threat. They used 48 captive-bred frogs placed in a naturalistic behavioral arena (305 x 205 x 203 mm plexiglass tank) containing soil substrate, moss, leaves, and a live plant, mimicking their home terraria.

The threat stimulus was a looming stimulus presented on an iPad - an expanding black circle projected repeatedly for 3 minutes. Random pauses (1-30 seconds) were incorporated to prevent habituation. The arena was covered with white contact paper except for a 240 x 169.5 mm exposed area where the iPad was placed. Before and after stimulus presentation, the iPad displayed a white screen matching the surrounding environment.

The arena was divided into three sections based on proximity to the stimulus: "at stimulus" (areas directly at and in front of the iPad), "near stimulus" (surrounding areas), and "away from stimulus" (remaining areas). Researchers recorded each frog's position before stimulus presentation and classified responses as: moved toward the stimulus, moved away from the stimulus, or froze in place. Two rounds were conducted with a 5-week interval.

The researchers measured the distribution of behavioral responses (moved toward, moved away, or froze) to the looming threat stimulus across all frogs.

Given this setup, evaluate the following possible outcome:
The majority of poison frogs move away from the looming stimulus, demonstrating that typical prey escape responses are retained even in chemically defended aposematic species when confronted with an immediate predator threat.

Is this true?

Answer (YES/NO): NO